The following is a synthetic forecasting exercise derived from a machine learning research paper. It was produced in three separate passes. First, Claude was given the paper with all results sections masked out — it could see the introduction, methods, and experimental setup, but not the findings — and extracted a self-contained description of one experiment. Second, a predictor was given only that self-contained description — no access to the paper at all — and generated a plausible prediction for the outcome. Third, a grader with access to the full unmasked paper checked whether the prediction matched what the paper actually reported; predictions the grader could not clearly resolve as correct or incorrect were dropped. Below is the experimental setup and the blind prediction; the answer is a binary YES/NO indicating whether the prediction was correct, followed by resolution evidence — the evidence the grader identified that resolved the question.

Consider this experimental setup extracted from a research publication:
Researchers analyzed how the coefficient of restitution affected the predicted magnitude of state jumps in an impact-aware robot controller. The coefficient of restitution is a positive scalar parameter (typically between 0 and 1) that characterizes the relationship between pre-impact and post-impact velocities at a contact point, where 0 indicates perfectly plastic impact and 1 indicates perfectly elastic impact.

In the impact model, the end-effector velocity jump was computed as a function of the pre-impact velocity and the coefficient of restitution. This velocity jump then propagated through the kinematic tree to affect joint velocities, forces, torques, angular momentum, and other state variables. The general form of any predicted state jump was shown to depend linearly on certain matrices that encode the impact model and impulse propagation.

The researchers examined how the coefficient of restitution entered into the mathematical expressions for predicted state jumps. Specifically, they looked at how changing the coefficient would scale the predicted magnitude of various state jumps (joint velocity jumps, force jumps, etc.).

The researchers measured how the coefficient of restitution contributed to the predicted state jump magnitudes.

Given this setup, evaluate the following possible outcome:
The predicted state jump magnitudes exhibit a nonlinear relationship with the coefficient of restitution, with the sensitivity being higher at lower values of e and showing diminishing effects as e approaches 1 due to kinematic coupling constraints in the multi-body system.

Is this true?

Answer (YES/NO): NO